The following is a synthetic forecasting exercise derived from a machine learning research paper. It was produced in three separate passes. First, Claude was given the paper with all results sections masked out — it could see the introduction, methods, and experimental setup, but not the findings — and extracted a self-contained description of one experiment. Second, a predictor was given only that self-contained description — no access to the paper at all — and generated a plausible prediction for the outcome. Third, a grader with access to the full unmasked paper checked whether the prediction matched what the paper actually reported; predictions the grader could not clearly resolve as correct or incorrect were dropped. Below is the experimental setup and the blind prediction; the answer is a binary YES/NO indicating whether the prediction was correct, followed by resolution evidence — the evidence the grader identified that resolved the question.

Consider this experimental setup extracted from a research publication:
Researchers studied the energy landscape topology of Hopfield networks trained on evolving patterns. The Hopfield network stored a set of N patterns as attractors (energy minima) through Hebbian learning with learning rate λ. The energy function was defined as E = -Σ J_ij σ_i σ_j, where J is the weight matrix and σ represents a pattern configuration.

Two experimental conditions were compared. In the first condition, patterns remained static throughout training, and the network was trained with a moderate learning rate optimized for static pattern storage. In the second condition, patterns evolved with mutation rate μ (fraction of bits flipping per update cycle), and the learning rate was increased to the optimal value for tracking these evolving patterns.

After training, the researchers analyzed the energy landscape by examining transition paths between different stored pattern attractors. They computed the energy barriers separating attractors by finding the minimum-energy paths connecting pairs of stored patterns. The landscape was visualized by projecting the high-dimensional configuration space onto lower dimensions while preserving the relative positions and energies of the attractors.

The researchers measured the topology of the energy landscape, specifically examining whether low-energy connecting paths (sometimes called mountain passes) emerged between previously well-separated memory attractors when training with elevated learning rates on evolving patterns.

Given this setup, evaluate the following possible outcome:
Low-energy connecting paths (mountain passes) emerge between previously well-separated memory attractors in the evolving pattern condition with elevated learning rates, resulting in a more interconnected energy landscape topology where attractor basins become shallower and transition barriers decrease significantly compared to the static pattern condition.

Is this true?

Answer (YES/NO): YES